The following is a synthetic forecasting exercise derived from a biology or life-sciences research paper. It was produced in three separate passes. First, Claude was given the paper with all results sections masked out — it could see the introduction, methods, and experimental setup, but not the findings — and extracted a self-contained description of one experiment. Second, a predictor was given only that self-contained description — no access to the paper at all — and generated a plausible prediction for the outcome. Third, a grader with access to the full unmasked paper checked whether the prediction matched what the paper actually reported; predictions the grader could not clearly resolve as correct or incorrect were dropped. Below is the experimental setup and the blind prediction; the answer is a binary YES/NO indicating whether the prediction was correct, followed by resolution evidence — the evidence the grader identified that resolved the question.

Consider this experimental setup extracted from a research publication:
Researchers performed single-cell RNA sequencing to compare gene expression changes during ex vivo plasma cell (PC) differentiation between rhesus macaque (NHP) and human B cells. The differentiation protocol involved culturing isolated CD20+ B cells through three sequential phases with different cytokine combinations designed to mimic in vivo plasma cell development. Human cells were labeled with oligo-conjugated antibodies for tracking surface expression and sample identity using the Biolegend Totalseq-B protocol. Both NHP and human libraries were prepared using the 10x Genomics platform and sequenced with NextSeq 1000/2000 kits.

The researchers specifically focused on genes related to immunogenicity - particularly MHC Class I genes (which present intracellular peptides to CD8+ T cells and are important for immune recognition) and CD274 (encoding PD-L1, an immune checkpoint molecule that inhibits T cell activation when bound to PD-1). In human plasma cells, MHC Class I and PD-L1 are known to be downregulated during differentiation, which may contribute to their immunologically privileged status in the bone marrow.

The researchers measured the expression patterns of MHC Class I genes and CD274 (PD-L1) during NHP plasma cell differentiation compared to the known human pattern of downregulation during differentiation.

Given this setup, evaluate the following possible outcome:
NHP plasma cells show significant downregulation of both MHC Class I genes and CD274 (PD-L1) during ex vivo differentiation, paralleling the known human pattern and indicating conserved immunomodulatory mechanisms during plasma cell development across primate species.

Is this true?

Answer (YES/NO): NO